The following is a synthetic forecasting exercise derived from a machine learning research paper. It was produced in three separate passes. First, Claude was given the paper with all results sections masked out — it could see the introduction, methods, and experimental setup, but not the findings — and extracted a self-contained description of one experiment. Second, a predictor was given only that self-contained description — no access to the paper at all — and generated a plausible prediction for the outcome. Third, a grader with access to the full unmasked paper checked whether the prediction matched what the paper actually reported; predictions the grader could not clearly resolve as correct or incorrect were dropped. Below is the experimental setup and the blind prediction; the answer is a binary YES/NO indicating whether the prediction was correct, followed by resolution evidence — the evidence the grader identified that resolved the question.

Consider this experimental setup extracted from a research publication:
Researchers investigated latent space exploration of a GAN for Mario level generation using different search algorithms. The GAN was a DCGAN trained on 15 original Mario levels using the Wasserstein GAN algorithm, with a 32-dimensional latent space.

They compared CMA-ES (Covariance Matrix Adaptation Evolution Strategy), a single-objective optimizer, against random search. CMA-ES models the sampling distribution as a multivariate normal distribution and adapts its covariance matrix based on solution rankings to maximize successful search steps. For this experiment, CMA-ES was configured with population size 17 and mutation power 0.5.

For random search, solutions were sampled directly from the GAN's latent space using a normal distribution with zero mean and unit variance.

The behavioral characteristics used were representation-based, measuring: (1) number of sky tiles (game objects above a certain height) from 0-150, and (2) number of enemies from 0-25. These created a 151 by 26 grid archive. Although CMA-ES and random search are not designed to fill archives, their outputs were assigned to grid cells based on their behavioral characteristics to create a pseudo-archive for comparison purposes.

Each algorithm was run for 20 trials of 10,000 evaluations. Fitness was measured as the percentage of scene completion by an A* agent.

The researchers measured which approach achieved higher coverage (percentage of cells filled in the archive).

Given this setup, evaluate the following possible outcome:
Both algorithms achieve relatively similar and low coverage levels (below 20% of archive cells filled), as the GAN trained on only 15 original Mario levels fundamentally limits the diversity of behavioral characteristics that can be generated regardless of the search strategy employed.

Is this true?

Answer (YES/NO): NO